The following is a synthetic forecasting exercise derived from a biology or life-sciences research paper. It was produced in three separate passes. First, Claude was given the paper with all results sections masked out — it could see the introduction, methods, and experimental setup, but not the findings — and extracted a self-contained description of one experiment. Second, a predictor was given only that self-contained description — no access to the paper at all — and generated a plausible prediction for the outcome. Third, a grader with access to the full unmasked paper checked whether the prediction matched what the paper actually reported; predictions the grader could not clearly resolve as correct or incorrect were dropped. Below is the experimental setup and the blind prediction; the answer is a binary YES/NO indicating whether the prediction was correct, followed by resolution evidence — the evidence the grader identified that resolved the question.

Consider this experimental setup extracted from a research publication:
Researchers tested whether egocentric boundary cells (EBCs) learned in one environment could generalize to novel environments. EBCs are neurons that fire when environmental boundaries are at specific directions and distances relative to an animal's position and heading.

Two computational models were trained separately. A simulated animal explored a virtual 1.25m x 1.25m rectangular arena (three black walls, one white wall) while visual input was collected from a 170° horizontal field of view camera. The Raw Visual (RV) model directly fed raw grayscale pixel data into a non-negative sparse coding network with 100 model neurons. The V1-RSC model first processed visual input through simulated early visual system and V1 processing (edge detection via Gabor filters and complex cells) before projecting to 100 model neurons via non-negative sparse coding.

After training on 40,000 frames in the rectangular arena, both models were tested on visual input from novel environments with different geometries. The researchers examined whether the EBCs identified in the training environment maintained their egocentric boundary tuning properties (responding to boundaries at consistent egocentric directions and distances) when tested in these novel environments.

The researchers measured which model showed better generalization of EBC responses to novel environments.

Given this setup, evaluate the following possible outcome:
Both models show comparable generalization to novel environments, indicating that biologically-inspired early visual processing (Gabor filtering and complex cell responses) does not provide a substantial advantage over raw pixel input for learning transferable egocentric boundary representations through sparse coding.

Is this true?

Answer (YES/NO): NO